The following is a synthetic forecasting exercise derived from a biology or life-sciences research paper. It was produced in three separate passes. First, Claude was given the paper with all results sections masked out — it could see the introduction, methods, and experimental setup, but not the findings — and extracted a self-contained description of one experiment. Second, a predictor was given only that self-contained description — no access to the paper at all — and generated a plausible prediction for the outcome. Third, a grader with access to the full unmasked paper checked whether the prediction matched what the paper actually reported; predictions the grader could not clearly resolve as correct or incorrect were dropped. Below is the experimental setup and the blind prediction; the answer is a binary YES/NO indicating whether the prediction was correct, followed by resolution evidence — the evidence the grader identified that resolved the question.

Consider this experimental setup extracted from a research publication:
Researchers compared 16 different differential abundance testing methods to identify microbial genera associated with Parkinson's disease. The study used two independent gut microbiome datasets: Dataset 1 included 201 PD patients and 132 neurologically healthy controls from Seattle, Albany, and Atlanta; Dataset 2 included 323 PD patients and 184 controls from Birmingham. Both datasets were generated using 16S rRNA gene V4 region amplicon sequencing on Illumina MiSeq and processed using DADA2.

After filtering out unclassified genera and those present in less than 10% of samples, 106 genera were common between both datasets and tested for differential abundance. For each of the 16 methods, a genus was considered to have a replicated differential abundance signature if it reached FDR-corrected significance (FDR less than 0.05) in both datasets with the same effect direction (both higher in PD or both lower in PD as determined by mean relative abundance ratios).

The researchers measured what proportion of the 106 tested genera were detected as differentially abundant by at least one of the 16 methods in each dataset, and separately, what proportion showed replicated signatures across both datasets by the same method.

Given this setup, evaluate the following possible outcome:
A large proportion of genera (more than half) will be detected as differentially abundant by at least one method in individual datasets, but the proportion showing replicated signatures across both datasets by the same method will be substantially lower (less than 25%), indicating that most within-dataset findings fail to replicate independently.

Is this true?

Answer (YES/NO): NO